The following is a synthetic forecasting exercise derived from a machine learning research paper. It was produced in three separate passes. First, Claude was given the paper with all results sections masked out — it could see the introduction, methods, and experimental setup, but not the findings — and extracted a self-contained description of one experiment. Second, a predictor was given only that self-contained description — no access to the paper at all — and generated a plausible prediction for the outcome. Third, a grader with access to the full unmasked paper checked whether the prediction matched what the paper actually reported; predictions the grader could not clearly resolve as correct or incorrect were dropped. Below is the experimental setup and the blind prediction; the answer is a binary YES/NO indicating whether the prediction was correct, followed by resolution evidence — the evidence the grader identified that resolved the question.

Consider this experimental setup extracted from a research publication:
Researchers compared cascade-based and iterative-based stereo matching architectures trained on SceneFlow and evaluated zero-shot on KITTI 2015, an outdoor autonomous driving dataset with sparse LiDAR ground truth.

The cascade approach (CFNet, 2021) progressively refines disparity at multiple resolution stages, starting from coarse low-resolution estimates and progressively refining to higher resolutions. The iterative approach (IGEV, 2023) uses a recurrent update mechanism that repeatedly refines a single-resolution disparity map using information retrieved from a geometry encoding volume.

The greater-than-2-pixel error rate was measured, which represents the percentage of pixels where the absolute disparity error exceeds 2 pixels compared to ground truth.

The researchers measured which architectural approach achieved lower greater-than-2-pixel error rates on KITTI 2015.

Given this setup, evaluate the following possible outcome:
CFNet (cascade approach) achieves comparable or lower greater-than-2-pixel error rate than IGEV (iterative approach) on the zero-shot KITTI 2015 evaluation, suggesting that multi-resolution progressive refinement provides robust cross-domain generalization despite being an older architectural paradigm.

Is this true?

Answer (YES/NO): NO